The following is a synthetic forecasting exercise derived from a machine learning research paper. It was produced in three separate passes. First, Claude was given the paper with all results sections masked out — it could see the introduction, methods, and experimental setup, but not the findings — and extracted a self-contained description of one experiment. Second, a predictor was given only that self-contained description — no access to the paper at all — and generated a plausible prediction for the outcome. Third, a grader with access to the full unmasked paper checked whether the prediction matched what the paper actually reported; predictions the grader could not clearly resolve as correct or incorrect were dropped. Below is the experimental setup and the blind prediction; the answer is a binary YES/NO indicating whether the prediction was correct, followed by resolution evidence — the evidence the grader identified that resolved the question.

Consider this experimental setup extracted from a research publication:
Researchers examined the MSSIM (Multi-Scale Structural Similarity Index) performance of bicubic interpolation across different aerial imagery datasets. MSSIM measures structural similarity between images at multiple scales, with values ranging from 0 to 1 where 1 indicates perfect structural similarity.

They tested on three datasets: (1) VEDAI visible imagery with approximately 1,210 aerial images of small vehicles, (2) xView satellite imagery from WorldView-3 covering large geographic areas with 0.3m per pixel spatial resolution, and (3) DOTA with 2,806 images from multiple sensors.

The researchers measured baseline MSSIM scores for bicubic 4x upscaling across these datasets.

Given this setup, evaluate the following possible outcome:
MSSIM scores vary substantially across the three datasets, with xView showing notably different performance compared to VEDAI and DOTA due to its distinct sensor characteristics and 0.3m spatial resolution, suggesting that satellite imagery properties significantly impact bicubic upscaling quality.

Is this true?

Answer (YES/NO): YES